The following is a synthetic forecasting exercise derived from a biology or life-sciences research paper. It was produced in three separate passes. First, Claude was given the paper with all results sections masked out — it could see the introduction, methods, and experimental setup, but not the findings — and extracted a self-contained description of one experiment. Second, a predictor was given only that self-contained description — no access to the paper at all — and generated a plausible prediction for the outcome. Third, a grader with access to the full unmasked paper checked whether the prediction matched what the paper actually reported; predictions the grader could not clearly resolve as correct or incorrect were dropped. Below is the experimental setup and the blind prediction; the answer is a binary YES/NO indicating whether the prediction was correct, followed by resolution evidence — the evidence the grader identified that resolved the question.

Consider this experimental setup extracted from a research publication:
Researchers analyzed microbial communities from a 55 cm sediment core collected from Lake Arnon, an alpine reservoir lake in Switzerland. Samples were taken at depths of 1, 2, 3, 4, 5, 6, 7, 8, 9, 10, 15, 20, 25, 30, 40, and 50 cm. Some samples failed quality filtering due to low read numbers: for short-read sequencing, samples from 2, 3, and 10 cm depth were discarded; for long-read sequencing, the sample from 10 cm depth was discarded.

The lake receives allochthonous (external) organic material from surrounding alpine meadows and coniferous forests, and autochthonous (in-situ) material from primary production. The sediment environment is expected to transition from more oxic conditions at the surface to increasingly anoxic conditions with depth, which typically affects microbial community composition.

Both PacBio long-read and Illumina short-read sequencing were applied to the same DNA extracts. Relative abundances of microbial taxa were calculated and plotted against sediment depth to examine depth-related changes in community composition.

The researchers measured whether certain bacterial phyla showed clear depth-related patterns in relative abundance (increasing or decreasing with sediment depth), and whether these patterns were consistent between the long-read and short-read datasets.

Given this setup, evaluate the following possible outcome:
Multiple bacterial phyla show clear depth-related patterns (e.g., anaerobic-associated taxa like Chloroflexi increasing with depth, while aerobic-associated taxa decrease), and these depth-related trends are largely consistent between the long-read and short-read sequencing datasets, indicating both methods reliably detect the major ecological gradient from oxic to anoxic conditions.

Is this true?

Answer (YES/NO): YES